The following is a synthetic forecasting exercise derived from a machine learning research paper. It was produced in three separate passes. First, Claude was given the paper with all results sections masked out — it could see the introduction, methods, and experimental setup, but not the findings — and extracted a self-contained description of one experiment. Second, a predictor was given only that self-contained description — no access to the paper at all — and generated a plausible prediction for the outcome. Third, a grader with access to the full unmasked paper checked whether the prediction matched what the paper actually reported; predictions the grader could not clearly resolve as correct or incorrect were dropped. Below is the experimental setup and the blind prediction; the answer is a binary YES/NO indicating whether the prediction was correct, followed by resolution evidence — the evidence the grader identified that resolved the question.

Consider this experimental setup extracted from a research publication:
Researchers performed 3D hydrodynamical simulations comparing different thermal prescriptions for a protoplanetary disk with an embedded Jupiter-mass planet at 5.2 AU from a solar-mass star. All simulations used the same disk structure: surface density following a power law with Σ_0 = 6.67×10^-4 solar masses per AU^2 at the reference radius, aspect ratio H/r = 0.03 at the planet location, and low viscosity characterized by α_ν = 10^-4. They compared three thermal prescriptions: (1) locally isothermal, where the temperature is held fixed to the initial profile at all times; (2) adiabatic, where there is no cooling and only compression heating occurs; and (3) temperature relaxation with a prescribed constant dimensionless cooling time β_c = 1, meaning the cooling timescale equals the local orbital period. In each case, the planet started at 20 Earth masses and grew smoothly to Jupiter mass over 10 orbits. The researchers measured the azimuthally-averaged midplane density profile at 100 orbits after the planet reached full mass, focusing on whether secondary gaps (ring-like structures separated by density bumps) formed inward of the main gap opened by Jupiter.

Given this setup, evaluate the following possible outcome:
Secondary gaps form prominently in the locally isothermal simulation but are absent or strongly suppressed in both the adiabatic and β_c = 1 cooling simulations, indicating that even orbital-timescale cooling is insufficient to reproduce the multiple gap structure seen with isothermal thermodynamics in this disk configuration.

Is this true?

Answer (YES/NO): NO